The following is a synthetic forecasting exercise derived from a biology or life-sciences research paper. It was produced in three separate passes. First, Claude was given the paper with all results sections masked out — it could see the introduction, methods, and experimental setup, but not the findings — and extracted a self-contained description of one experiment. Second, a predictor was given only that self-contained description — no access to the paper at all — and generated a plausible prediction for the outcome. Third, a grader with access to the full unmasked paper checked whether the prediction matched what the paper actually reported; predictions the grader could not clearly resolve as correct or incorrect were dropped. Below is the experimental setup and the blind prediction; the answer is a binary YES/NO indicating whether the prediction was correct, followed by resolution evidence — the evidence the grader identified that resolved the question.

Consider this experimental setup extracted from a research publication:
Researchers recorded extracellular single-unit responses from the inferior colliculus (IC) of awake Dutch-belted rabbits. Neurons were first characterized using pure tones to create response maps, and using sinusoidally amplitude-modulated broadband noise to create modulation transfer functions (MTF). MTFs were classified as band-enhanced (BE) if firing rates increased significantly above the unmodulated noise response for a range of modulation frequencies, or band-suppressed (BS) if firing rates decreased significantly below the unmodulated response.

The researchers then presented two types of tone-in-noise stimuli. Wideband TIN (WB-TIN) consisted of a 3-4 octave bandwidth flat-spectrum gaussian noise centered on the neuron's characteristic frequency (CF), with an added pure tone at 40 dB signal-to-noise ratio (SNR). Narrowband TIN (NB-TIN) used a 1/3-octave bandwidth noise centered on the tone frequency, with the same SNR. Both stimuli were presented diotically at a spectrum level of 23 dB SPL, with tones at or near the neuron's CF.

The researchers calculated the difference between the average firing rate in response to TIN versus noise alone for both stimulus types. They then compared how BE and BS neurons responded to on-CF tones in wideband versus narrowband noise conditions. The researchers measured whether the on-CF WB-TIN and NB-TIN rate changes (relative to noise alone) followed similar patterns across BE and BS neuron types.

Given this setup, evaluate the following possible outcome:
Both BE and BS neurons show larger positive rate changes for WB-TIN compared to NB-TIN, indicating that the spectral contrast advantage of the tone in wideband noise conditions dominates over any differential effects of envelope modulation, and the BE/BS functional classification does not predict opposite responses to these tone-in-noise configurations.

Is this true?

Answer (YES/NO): YES